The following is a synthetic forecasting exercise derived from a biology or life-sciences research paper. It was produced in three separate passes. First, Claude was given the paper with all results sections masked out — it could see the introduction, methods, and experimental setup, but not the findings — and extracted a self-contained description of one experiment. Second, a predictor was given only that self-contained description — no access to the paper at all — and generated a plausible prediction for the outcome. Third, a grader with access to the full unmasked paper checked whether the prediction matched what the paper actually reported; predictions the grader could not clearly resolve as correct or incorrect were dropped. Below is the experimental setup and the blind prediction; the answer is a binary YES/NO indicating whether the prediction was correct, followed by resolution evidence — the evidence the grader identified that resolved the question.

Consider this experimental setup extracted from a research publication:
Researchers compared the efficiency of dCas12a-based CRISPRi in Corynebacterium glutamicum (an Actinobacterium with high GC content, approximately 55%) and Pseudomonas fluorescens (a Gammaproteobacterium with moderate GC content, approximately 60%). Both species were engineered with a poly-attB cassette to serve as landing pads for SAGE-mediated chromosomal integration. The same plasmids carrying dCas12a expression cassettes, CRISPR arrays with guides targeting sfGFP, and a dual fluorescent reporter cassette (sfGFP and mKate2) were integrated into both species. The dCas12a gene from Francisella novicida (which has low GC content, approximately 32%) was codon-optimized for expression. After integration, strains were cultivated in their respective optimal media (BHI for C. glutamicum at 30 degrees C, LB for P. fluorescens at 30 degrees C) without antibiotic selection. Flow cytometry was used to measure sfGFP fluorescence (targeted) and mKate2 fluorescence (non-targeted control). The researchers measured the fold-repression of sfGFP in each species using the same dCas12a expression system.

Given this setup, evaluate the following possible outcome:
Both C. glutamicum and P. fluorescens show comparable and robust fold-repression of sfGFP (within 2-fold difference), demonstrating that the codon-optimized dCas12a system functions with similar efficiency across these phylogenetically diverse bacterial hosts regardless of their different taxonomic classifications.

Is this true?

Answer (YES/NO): YES